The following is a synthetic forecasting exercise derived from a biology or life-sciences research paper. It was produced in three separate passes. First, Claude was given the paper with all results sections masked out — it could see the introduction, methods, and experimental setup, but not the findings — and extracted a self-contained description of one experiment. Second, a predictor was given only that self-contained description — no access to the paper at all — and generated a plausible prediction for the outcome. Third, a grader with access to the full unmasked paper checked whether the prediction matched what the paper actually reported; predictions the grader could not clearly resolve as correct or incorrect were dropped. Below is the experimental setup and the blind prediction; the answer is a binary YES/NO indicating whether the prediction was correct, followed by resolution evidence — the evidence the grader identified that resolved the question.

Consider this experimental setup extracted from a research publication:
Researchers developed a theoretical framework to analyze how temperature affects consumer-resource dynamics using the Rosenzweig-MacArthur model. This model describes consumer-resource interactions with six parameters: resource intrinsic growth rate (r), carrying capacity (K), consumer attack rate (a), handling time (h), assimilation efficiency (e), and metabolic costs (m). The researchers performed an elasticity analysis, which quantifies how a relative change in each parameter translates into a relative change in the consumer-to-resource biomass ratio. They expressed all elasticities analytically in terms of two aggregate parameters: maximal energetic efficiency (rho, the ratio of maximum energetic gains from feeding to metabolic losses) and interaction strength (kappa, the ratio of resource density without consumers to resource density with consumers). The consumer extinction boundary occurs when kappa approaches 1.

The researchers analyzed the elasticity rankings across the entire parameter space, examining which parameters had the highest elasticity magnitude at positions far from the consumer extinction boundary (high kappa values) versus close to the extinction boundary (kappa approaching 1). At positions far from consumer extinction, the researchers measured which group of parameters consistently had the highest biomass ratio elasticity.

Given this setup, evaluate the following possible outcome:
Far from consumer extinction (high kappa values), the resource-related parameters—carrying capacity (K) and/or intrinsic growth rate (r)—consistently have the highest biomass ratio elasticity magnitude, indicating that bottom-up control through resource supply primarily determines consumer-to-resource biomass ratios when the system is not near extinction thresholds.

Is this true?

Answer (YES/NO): NO